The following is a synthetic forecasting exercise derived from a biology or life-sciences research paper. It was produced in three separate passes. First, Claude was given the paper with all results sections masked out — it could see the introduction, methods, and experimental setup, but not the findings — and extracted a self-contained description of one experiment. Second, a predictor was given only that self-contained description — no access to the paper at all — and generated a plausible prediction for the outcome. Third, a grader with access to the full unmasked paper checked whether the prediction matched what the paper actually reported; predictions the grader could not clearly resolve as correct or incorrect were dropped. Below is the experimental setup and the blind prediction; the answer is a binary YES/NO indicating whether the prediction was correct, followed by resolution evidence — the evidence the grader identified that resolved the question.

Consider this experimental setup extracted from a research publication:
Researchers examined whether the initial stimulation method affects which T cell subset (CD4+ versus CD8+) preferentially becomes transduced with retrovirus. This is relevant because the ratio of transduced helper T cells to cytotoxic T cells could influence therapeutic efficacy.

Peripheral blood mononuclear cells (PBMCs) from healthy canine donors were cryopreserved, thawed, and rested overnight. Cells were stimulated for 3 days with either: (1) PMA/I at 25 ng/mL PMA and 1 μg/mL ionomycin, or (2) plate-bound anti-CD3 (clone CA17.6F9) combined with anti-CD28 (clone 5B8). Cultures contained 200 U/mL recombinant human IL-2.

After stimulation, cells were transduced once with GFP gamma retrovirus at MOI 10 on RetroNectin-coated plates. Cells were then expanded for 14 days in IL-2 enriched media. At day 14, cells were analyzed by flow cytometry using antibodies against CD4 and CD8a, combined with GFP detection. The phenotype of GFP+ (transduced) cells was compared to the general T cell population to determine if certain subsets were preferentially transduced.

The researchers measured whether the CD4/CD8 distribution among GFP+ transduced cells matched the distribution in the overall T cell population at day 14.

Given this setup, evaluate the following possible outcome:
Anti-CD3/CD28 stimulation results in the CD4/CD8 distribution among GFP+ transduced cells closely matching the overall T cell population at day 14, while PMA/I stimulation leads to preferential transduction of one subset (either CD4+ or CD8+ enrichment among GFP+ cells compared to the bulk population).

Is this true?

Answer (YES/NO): NO